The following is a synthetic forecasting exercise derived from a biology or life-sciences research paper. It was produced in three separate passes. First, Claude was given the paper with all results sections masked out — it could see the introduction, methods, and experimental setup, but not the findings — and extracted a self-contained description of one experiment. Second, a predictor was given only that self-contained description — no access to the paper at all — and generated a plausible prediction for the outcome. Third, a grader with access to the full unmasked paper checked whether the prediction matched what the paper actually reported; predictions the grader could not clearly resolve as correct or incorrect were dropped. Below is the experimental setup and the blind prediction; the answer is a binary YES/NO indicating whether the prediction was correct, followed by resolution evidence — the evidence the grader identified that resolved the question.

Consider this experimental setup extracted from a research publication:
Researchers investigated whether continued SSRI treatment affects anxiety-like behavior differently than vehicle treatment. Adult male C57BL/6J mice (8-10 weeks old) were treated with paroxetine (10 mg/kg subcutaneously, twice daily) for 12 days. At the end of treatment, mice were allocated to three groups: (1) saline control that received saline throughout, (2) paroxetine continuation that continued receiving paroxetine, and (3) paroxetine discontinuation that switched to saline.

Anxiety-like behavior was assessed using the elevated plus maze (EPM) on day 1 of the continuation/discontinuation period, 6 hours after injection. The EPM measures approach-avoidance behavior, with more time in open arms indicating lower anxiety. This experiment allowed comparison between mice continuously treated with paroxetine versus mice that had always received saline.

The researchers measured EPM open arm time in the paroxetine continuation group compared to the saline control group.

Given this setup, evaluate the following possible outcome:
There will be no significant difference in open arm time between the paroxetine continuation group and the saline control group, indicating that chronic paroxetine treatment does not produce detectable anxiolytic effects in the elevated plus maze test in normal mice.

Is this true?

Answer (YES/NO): NO